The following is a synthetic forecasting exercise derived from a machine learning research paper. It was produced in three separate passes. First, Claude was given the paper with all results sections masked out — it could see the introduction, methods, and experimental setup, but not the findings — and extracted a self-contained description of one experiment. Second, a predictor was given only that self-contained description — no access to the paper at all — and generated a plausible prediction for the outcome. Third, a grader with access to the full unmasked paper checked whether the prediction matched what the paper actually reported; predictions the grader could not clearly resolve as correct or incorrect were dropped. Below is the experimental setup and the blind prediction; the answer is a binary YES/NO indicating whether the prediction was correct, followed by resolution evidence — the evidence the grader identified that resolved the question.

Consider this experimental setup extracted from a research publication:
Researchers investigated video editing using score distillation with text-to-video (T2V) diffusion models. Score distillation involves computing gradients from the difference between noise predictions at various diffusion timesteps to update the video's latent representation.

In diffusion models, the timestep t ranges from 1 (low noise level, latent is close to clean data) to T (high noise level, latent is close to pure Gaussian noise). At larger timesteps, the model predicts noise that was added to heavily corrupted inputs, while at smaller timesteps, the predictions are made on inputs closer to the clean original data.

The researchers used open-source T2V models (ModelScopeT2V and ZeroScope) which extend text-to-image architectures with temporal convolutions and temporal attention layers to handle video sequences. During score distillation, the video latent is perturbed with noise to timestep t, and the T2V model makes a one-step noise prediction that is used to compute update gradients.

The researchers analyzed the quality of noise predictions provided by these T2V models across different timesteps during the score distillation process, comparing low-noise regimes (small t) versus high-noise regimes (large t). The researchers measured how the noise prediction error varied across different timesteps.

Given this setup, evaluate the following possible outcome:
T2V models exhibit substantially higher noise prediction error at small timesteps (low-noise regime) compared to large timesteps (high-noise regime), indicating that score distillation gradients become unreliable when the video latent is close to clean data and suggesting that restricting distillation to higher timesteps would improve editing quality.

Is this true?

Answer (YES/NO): NO